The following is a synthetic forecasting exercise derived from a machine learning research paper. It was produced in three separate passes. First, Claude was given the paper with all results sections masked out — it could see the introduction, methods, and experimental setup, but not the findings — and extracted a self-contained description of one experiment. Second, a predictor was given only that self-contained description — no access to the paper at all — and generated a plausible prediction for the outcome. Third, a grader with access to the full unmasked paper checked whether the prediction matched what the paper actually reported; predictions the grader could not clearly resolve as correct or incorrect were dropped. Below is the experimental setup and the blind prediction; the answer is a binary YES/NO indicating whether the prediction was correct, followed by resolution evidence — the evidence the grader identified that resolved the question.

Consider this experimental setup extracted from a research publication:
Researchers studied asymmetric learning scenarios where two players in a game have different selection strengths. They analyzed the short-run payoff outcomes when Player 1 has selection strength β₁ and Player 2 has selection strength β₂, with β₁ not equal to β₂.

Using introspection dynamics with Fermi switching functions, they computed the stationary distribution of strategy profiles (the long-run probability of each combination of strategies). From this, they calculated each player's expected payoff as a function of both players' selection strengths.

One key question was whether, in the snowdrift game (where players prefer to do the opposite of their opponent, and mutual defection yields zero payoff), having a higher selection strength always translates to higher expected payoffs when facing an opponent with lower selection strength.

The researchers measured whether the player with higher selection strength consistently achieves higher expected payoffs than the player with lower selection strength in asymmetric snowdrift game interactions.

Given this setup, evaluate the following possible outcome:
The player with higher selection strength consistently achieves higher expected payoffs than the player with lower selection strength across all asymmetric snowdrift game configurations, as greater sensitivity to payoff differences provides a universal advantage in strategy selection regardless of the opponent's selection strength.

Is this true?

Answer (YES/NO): NO